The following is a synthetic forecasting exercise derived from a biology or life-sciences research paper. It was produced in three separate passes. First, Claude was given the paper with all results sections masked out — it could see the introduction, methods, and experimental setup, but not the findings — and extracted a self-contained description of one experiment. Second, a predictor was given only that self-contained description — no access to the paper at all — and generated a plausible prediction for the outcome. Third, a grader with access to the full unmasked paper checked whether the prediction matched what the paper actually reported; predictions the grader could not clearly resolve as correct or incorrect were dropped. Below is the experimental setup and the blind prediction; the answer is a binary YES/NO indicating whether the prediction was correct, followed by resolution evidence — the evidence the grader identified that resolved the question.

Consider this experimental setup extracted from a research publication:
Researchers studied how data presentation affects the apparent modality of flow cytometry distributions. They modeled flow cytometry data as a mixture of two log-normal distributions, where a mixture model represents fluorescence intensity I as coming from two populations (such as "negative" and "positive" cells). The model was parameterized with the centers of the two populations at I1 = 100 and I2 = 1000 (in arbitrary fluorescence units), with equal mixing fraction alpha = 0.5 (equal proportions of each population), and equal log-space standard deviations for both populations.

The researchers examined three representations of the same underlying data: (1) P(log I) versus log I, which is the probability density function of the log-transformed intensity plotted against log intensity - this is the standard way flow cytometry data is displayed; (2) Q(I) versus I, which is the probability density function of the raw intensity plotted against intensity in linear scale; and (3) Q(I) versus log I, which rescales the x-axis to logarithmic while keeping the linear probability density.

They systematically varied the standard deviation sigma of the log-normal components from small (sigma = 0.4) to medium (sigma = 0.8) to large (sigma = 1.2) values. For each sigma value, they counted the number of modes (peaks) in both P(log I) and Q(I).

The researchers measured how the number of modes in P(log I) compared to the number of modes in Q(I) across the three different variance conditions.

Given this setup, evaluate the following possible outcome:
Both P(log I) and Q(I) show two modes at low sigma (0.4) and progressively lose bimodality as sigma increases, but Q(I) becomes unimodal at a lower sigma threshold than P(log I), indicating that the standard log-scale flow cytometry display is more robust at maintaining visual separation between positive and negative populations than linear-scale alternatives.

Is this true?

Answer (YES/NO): YES